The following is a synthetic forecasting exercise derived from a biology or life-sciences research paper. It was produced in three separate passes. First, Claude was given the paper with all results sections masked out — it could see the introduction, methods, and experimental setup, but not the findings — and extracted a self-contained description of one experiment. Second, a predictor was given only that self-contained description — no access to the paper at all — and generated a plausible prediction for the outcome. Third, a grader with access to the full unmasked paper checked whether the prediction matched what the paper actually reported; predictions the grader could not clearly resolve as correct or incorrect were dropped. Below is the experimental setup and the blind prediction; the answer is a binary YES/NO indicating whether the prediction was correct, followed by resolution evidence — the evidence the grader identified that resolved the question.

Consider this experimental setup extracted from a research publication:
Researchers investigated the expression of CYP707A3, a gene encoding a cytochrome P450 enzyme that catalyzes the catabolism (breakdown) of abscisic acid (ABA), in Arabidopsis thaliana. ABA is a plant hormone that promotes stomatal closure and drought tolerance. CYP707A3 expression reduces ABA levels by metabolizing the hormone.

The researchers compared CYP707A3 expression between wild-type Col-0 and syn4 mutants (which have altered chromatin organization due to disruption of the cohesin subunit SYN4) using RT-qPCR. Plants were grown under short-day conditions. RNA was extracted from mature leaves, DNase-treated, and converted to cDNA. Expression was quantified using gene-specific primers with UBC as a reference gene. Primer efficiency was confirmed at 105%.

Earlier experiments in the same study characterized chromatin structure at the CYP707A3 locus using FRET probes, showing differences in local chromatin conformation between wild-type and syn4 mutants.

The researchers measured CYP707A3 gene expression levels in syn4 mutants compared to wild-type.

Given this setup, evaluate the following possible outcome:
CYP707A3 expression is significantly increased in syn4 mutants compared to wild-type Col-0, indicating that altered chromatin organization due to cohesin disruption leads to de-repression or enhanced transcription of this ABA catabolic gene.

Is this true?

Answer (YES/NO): NO